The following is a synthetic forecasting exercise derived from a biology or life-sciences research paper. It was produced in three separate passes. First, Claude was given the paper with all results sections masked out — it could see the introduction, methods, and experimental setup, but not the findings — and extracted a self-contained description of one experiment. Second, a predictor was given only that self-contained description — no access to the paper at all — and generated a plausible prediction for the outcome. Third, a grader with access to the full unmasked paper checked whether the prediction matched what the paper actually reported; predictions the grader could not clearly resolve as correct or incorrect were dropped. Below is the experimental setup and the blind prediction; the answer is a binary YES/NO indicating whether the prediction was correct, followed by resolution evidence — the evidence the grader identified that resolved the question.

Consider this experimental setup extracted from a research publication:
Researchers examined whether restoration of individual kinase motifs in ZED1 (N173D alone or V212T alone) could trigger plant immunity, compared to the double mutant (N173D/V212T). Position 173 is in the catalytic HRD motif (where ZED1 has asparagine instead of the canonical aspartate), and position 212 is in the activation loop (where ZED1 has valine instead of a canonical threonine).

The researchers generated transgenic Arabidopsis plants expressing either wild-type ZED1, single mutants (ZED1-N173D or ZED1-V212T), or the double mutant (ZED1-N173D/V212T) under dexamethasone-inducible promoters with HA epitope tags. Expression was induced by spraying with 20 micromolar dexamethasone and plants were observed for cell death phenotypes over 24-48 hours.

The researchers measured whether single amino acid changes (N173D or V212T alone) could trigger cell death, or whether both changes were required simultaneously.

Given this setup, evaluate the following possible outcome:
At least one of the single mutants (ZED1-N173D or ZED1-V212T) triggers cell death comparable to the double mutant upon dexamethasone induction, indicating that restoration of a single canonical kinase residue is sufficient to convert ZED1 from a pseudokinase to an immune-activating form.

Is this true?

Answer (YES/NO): YES